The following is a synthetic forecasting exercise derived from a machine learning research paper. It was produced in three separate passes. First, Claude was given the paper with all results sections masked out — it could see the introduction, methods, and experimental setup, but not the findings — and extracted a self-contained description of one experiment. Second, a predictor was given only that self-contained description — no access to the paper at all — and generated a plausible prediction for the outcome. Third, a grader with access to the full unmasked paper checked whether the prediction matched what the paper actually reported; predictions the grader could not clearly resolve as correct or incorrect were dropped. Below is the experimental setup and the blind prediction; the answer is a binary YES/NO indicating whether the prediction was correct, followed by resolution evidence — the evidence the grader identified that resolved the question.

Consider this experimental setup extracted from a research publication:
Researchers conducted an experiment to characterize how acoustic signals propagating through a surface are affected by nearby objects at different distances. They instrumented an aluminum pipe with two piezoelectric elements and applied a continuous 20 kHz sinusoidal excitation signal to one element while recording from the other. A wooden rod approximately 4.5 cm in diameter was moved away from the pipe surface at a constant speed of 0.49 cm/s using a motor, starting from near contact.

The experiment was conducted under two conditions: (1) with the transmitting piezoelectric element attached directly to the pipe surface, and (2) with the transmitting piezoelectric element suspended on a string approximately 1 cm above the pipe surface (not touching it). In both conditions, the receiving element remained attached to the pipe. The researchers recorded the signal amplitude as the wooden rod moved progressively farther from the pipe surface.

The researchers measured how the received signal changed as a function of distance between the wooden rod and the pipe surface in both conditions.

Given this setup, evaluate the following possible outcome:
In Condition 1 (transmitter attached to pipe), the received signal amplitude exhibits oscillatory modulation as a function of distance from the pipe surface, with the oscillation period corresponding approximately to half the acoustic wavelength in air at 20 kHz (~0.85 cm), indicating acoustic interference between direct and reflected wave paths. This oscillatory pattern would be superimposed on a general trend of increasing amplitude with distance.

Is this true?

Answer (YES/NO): NO